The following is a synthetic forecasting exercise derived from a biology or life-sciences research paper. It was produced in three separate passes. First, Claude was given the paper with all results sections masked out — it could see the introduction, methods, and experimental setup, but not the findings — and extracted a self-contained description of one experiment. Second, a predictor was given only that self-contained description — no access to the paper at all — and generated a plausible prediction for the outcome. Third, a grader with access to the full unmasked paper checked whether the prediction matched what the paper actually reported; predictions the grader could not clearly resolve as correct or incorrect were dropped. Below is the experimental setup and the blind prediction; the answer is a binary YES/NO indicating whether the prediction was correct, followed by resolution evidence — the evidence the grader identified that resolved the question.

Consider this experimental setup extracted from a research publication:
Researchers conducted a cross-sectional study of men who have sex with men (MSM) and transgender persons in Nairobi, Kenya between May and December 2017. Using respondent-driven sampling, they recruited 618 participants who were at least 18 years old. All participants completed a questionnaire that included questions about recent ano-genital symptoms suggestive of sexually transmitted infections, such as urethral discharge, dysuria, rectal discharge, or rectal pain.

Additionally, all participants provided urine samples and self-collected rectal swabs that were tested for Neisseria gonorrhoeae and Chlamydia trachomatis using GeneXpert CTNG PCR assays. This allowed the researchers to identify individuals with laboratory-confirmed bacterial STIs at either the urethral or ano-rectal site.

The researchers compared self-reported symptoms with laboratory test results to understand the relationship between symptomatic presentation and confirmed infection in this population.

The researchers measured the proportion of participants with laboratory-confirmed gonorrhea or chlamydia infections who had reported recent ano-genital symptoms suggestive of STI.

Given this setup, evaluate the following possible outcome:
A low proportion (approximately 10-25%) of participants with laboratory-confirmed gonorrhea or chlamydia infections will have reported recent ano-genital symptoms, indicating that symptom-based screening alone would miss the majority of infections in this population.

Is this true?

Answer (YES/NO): YES